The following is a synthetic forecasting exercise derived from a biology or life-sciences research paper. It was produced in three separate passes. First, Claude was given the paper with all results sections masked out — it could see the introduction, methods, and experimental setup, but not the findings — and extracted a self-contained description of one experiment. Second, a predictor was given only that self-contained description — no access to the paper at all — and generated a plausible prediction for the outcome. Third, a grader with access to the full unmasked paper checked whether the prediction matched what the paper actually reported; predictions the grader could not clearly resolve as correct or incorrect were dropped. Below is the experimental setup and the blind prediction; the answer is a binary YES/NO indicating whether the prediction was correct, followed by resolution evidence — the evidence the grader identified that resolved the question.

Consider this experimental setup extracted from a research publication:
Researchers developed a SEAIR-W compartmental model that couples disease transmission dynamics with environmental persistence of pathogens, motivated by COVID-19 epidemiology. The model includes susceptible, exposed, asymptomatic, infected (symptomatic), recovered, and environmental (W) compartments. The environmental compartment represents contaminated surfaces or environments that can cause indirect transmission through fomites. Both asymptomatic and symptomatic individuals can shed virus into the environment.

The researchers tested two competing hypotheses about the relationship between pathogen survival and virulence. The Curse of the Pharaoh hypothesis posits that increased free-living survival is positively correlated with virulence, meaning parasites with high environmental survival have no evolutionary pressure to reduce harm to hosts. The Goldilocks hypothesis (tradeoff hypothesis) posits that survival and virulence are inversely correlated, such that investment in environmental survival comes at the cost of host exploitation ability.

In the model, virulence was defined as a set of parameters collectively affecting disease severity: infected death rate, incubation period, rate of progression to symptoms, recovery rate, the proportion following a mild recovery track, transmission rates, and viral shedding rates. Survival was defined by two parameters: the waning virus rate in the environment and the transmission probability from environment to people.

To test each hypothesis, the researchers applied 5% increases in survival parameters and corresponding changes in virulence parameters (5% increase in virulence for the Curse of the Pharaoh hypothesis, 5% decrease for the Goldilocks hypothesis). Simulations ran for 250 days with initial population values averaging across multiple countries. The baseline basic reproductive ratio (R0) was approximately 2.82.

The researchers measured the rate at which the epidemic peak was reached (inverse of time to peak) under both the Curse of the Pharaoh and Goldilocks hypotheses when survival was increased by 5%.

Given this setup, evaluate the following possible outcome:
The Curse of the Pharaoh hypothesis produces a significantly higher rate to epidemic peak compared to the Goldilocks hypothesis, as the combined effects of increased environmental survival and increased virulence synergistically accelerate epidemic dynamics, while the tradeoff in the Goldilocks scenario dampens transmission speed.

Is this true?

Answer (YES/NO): YES